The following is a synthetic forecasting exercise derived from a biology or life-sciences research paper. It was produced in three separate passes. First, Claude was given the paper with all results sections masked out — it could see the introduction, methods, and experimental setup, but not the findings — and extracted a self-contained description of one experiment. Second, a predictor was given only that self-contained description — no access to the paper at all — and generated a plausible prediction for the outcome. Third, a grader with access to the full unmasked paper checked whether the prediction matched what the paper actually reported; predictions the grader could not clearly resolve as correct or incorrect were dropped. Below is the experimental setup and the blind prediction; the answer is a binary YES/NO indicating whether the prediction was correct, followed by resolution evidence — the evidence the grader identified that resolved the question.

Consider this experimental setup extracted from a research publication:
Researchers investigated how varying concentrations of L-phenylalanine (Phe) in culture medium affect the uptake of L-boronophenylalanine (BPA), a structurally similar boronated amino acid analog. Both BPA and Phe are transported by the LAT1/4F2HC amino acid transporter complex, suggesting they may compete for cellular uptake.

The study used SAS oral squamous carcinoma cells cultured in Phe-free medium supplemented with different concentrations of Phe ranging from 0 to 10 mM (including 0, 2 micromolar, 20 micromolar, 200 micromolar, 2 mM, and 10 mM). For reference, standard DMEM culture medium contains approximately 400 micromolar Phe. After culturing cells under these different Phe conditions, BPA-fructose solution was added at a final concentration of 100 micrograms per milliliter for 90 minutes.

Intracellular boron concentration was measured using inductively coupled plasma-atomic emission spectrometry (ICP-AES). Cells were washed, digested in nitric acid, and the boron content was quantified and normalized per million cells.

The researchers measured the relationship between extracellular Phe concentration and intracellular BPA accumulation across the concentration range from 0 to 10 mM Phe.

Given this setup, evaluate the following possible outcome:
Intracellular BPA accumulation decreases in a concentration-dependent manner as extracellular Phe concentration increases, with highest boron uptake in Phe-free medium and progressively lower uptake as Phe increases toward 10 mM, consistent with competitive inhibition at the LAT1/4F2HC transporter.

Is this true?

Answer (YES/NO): NO